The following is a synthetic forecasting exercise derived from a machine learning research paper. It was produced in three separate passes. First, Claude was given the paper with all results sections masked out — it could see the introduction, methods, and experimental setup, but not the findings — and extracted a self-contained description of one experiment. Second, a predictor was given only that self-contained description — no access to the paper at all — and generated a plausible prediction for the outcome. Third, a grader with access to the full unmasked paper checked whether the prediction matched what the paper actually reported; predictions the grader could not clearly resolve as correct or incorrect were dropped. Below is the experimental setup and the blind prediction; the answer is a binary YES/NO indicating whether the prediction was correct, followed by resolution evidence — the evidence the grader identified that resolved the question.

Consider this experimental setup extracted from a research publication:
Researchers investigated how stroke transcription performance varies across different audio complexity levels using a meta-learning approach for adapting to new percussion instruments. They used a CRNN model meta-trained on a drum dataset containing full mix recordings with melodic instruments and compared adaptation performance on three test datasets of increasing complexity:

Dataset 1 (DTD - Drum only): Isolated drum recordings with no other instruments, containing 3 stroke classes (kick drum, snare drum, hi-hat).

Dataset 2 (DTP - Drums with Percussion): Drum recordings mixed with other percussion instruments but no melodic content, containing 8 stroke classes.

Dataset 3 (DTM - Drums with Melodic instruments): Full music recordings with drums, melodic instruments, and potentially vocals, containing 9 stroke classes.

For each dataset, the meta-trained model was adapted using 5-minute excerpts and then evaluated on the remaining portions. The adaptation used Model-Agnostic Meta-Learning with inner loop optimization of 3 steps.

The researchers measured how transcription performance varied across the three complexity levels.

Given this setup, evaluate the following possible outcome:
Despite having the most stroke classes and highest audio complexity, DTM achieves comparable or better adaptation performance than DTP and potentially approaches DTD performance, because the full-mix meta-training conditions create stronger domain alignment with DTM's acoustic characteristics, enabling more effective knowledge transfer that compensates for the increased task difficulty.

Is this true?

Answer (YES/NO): NO